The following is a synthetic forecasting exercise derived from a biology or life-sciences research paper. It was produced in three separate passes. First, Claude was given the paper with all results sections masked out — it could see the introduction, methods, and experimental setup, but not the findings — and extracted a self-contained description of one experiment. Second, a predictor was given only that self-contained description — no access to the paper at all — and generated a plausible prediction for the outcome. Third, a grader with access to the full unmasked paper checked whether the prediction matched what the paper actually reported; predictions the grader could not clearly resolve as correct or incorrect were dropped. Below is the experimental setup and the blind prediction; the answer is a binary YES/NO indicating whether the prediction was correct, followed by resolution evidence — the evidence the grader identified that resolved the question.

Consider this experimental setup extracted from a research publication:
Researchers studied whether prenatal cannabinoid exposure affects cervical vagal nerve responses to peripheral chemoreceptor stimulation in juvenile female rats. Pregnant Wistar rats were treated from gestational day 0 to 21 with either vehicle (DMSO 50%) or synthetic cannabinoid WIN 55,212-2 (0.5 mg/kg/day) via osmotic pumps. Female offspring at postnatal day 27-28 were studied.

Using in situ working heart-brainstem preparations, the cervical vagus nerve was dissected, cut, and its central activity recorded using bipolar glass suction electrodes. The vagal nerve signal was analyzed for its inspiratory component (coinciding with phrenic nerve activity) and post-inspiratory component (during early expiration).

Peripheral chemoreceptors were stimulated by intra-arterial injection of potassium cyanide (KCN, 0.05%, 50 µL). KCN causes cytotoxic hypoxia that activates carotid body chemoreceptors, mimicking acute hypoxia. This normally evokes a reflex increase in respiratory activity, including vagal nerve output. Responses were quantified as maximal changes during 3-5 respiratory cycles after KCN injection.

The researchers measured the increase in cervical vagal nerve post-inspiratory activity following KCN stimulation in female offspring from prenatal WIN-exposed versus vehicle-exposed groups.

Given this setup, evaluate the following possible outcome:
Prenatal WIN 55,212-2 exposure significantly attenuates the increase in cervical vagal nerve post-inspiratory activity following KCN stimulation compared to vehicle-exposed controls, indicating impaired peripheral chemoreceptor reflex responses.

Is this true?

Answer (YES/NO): YES